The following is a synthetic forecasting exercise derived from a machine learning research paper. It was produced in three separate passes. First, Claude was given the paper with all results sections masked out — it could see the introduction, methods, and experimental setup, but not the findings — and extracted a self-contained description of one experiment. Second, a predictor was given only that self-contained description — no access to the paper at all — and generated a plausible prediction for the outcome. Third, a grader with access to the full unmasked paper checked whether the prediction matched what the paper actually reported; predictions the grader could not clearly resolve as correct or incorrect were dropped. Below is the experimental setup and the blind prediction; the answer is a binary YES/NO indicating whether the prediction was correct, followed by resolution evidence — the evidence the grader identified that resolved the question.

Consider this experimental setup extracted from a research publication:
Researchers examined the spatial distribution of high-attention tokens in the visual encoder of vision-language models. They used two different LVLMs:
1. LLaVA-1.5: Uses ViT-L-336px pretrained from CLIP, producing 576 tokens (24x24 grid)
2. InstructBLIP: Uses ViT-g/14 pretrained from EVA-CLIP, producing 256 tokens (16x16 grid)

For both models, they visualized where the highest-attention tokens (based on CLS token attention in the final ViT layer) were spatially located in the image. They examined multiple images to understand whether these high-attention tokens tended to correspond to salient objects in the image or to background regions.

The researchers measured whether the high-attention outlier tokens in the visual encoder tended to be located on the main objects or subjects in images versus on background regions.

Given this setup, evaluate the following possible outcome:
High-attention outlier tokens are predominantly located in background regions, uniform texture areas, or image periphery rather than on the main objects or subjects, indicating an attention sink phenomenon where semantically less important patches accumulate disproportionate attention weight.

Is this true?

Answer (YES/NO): YES